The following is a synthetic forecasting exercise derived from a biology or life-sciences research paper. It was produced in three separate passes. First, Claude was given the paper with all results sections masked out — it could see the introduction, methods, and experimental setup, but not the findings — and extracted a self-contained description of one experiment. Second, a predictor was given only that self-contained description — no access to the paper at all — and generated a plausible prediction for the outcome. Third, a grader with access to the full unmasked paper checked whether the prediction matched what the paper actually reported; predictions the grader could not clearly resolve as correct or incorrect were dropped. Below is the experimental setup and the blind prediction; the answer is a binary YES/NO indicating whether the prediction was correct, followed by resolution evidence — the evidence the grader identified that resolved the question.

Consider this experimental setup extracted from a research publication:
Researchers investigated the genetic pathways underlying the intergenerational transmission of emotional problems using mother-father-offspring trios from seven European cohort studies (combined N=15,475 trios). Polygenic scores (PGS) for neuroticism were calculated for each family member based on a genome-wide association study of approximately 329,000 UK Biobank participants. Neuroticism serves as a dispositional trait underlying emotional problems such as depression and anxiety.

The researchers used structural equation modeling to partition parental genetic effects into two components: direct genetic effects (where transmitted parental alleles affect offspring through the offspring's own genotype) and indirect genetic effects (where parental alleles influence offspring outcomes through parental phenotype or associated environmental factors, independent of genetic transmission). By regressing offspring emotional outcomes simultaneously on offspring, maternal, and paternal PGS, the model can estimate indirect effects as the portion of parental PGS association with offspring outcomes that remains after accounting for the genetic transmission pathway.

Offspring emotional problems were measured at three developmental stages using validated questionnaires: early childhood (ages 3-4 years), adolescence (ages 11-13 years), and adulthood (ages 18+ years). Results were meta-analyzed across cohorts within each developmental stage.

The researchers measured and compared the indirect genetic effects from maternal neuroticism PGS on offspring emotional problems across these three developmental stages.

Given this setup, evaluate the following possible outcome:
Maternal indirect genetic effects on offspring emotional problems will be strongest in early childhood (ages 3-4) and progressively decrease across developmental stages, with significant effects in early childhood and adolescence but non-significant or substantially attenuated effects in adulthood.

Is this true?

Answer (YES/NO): NO